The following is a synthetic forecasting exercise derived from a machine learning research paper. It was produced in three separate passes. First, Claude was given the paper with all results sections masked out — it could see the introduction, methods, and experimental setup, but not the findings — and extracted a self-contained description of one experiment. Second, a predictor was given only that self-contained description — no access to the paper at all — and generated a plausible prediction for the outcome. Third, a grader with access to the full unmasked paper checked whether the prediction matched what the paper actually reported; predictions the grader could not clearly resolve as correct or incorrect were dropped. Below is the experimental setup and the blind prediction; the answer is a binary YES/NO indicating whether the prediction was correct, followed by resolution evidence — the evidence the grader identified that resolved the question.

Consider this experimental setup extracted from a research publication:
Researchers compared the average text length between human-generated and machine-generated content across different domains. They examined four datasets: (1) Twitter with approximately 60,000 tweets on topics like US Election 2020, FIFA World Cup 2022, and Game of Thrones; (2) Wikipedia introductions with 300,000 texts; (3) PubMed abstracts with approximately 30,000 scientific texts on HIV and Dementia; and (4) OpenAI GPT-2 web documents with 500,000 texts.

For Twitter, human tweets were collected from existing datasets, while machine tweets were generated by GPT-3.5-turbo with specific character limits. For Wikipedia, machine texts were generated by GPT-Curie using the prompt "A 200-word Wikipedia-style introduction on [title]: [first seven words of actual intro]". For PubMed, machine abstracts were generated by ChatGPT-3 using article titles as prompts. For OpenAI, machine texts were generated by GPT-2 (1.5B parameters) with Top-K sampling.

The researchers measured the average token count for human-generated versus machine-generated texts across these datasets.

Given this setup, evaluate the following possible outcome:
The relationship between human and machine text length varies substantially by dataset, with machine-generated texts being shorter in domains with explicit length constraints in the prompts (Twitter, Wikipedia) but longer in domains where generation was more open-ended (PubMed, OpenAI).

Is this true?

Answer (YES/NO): NO